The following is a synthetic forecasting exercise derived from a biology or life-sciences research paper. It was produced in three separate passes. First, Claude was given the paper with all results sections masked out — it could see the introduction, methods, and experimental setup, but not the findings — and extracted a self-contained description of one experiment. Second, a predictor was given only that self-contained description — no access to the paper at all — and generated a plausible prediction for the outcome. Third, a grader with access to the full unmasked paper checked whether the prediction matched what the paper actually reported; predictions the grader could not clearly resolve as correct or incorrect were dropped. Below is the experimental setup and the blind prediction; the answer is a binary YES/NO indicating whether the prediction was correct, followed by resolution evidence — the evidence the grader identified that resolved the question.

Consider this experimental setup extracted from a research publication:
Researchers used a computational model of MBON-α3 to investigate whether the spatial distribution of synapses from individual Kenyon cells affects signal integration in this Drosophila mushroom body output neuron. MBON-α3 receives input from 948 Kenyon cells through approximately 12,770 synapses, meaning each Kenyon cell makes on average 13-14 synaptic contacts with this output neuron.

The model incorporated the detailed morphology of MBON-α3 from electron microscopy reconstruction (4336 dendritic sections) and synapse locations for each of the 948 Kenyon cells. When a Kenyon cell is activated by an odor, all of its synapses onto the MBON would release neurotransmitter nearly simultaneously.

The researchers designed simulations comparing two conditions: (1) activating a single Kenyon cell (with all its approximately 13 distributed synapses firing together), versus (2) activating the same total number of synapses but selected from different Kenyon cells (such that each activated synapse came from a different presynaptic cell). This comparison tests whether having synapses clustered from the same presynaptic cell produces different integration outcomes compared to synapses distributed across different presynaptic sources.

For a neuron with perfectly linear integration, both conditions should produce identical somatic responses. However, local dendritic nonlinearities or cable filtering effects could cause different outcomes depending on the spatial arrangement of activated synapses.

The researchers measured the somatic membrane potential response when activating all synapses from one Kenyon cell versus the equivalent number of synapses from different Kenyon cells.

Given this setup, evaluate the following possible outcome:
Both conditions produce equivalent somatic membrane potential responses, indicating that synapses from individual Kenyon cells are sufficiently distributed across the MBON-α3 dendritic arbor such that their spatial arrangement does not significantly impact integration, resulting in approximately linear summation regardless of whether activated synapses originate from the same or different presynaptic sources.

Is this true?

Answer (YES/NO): YES